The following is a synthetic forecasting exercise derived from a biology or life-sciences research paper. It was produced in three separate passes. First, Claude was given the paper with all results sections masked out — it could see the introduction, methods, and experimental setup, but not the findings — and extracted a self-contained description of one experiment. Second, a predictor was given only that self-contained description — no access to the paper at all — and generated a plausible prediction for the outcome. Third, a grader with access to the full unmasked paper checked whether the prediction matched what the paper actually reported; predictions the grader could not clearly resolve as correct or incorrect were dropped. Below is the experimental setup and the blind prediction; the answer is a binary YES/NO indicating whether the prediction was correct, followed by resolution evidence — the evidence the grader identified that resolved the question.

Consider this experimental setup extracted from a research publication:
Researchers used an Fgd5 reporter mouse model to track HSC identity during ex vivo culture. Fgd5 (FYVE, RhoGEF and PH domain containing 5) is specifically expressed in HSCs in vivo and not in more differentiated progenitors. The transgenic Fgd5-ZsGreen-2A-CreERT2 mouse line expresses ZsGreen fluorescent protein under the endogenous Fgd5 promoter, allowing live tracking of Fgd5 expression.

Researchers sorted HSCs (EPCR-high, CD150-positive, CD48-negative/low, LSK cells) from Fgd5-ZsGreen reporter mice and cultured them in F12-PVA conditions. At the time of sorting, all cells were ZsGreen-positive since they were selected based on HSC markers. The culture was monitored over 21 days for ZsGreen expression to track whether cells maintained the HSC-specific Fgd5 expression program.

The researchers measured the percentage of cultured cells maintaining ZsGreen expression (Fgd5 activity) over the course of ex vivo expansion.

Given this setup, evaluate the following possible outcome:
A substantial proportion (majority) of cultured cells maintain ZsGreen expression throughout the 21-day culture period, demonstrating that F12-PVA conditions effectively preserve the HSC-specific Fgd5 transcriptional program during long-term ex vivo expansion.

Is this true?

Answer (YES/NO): NO